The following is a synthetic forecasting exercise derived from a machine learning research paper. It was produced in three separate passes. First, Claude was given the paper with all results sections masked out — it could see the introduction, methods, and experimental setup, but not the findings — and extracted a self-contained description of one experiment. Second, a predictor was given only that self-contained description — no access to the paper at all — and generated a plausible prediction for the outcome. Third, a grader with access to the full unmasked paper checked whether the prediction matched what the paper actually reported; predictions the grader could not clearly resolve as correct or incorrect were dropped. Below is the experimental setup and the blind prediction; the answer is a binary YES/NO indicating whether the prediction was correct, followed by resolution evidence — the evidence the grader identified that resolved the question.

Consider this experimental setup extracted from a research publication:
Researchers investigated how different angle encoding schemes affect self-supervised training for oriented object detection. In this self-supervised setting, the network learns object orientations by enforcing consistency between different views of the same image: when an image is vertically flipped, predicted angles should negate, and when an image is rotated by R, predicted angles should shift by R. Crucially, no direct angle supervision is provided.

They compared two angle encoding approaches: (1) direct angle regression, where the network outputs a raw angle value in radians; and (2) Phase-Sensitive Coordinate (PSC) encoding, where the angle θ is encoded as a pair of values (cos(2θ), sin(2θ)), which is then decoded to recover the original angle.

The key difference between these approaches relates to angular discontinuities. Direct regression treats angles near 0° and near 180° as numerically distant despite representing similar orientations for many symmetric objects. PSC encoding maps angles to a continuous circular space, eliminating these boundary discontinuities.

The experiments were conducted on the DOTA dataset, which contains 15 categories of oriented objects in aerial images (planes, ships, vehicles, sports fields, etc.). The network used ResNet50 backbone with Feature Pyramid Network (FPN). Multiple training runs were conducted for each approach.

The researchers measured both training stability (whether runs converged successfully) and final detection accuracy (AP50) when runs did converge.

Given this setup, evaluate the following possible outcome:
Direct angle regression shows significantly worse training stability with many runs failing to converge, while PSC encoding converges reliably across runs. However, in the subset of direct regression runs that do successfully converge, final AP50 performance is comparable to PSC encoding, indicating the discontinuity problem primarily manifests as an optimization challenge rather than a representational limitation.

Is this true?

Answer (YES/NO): NO